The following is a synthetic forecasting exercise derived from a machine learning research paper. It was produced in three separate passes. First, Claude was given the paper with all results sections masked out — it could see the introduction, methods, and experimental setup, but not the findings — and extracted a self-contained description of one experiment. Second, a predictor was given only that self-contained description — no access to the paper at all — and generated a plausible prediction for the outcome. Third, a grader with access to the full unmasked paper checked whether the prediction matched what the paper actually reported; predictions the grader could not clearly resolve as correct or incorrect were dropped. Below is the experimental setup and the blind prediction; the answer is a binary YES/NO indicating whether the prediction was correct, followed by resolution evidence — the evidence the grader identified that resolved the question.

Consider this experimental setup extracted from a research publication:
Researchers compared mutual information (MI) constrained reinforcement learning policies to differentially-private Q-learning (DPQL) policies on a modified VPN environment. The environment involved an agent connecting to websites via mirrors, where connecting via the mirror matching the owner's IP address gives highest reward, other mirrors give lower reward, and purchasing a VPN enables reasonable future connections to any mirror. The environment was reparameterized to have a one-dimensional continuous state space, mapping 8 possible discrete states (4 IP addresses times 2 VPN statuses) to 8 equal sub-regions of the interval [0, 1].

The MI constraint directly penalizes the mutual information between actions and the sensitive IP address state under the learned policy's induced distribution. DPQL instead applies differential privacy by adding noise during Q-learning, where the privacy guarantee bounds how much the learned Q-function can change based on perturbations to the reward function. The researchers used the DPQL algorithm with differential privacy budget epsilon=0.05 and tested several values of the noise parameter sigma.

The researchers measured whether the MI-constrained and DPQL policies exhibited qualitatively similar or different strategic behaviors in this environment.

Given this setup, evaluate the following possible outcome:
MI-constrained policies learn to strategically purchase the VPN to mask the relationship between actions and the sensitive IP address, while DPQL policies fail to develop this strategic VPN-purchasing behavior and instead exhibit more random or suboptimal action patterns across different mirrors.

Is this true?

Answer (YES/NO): YES